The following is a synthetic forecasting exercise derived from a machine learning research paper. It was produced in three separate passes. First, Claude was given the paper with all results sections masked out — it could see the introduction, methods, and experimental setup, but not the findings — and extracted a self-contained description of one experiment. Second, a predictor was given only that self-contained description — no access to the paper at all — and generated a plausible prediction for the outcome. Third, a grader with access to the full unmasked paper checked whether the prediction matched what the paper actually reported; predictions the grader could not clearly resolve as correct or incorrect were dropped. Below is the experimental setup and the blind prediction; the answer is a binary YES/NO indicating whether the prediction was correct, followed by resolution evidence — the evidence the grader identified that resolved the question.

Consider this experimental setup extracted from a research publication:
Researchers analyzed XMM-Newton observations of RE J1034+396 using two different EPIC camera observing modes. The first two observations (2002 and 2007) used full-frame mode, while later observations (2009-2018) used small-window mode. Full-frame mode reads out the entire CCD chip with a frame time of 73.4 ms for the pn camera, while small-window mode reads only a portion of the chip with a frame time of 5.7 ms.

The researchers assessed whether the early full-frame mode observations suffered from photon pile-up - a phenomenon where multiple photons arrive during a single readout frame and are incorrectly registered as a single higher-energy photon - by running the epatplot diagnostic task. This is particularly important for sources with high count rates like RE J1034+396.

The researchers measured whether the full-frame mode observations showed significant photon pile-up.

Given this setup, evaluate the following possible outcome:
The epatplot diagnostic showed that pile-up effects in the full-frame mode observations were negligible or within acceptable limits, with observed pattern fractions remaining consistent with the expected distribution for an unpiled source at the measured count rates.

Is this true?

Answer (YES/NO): NO